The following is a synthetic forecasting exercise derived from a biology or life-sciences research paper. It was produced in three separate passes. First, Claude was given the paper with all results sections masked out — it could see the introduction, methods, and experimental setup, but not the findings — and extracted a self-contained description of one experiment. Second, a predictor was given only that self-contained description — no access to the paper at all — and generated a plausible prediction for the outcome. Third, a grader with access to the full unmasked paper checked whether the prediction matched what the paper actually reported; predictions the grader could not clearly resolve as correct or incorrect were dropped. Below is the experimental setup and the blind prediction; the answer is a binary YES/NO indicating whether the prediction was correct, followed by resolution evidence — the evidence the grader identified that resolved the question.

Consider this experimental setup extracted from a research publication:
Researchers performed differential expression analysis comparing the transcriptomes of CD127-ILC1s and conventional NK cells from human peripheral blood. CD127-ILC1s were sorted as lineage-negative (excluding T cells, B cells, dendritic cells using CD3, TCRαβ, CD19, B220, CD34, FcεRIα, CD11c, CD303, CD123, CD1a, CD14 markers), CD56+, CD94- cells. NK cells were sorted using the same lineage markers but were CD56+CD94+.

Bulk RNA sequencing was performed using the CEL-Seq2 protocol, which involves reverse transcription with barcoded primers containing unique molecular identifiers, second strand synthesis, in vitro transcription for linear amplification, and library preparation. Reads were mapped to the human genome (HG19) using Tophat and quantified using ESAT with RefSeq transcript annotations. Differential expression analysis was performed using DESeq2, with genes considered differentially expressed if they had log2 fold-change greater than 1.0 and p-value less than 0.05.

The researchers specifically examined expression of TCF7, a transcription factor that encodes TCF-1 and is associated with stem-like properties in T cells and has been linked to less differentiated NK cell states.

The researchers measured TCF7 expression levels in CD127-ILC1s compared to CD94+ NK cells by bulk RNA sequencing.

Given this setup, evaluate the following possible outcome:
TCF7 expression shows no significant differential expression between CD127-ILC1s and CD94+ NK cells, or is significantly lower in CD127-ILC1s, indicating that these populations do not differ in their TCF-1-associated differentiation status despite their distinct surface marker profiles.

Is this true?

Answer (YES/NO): YES